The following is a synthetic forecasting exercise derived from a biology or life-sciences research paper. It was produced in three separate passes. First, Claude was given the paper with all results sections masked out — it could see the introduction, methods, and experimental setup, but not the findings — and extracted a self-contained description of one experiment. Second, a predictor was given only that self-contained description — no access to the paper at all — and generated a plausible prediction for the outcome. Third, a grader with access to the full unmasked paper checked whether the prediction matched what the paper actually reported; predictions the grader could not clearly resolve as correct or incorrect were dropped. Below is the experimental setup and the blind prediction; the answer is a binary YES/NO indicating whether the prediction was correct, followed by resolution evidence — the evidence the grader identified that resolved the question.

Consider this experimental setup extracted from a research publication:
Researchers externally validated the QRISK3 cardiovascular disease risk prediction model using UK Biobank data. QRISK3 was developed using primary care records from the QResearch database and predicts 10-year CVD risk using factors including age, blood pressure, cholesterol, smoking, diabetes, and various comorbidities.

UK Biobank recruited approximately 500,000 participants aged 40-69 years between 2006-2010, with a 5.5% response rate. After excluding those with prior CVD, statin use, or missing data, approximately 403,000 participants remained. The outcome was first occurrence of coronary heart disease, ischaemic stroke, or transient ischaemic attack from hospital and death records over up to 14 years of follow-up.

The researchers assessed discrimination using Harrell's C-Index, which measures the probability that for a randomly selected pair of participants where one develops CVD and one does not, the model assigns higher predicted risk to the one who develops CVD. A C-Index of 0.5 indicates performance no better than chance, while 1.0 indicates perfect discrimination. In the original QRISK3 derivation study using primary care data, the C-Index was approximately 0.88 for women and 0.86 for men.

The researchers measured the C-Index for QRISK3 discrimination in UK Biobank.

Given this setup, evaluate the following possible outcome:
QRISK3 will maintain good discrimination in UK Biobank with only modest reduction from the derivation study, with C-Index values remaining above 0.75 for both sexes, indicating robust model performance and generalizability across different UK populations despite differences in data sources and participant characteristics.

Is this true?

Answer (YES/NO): NO